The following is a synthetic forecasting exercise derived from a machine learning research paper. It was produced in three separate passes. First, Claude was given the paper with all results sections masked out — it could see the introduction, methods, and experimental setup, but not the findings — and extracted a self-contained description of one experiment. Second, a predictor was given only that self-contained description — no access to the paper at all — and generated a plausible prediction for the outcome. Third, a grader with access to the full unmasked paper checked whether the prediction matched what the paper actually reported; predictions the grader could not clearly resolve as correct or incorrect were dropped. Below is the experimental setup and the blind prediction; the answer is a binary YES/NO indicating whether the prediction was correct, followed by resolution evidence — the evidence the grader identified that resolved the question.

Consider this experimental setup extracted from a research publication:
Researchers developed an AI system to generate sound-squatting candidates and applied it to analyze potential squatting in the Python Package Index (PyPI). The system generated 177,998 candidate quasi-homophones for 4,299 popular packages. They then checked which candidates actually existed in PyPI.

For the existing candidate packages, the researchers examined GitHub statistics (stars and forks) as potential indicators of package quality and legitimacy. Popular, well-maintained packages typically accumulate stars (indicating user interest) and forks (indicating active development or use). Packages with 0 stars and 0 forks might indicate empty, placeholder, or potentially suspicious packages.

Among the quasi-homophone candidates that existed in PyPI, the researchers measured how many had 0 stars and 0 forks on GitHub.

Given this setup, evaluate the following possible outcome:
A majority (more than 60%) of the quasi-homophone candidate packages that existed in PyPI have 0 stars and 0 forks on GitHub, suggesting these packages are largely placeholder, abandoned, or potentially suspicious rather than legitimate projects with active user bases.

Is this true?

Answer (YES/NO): NO